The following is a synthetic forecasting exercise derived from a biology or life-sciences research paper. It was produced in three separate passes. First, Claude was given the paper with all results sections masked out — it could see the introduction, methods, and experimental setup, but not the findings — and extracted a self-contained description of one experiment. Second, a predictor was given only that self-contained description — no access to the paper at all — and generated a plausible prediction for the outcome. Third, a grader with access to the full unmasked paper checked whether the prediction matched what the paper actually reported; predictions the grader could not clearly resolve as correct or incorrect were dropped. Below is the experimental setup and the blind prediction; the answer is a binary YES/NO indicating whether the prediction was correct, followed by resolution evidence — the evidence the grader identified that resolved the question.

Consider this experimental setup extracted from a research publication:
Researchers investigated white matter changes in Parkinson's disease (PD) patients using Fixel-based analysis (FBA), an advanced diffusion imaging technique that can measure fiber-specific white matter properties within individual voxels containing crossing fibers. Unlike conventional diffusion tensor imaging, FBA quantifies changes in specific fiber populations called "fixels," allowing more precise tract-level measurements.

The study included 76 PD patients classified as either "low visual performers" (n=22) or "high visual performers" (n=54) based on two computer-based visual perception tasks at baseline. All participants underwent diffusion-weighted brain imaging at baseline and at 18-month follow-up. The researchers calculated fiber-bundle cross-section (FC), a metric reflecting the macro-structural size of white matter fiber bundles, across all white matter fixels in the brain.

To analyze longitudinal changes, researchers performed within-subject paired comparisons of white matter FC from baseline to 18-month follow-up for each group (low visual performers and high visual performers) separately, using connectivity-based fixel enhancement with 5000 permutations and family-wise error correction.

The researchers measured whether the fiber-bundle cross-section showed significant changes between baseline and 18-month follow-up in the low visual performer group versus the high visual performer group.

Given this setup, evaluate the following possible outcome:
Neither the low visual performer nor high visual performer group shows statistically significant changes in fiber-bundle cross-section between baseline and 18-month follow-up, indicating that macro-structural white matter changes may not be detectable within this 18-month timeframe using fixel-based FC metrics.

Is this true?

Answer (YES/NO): NO